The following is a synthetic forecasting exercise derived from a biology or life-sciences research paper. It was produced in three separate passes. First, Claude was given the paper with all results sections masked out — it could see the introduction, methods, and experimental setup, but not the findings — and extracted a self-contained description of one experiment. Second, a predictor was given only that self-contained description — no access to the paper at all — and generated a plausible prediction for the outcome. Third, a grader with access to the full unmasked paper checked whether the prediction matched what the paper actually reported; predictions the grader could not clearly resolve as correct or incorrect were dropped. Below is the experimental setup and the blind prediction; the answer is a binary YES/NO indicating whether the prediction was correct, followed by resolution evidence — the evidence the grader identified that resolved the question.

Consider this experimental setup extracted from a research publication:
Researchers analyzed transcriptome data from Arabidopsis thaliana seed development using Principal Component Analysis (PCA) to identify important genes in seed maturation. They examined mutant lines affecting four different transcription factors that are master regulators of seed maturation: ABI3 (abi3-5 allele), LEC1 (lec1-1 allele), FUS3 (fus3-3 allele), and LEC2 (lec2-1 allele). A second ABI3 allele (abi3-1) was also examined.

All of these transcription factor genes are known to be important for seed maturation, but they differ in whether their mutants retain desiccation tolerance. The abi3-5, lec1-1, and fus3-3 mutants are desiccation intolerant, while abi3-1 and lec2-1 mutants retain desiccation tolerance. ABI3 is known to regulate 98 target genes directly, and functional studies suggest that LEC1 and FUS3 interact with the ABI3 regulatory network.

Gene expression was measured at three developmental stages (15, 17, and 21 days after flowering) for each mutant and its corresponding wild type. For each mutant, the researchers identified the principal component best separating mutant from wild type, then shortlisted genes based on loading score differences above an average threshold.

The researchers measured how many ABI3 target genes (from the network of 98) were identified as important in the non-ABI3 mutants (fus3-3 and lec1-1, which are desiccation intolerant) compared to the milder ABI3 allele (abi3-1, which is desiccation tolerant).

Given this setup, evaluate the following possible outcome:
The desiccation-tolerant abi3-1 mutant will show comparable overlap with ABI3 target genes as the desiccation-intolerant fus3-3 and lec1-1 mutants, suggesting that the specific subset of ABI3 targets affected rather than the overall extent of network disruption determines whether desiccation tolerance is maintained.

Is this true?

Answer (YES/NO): NO